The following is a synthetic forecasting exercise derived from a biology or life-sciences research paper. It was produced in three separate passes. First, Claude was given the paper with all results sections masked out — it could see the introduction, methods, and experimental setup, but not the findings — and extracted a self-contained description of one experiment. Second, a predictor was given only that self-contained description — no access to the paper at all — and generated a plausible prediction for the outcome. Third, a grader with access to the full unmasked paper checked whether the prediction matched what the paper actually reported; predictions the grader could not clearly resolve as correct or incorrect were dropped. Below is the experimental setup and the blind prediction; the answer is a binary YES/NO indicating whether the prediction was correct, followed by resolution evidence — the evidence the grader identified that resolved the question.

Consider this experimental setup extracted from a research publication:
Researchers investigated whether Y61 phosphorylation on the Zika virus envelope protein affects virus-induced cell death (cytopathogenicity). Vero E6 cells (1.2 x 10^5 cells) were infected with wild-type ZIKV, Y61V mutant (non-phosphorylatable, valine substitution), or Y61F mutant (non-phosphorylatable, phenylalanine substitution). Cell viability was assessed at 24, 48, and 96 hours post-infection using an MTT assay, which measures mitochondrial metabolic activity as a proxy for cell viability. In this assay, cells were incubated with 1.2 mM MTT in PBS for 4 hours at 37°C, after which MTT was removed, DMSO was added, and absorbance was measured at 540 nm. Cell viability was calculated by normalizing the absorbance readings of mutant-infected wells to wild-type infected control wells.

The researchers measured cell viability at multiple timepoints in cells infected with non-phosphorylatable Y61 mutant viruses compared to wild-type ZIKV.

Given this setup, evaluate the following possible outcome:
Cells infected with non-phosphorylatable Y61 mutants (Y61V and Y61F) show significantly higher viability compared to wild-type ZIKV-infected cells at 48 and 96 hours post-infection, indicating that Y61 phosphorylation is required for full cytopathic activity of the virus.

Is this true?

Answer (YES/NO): NO